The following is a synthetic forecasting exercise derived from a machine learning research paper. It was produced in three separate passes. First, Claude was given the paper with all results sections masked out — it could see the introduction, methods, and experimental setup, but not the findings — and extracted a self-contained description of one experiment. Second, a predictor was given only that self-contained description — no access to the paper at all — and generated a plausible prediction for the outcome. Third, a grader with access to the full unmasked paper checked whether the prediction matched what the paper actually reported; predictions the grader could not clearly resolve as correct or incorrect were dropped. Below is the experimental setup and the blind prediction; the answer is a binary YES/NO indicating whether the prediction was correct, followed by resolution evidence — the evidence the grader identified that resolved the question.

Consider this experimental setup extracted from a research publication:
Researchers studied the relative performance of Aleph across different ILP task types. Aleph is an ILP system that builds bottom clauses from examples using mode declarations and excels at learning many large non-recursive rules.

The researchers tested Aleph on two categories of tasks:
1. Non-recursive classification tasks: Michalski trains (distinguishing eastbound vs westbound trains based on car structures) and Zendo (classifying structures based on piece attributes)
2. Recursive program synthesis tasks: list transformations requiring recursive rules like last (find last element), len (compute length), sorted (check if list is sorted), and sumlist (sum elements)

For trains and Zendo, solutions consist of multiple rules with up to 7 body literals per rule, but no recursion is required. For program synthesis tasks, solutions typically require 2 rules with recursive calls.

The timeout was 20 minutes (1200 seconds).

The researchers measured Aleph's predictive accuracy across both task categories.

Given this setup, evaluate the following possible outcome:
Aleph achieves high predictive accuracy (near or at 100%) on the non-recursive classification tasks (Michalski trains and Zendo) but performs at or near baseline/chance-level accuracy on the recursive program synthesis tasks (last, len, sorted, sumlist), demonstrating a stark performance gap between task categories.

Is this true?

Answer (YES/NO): NO